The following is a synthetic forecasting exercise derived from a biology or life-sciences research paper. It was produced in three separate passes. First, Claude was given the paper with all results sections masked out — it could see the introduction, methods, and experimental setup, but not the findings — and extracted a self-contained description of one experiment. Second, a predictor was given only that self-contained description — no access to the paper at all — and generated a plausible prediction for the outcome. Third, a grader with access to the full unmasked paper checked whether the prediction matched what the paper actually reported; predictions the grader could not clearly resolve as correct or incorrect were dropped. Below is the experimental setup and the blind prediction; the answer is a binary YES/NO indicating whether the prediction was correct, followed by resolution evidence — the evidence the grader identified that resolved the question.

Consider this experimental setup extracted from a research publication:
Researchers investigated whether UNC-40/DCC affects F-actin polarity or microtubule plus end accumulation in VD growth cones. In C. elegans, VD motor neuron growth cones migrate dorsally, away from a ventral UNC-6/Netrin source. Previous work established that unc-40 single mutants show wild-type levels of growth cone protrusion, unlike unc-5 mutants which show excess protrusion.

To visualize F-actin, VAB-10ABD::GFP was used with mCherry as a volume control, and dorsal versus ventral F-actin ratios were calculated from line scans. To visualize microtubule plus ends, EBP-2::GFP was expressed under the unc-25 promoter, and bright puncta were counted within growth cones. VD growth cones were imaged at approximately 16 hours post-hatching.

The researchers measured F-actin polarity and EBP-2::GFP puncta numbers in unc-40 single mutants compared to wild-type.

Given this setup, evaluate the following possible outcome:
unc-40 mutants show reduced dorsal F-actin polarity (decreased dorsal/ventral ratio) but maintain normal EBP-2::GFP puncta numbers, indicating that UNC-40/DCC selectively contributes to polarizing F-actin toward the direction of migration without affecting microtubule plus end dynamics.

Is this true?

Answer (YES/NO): NO